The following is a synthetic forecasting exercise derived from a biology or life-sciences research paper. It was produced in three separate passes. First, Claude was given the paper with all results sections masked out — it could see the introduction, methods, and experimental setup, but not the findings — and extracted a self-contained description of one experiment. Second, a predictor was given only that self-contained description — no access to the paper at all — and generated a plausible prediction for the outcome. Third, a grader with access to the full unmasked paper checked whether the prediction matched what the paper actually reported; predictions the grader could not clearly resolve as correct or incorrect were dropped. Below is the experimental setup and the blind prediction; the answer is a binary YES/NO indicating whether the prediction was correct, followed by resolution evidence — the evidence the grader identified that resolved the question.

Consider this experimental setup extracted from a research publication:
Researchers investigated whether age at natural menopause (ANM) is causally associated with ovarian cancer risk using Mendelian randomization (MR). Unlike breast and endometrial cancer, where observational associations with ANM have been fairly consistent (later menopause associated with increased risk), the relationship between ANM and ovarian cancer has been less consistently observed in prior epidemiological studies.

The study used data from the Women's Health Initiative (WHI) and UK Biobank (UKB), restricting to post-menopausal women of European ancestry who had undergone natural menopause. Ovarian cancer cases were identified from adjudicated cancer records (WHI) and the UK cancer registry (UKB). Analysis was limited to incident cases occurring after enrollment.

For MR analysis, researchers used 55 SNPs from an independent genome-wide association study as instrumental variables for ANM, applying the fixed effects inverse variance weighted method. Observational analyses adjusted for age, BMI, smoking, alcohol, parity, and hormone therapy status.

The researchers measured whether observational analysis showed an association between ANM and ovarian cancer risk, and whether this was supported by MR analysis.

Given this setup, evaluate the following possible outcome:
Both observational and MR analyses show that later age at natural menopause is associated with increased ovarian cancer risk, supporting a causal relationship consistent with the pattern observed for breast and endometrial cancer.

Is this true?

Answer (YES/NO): NO